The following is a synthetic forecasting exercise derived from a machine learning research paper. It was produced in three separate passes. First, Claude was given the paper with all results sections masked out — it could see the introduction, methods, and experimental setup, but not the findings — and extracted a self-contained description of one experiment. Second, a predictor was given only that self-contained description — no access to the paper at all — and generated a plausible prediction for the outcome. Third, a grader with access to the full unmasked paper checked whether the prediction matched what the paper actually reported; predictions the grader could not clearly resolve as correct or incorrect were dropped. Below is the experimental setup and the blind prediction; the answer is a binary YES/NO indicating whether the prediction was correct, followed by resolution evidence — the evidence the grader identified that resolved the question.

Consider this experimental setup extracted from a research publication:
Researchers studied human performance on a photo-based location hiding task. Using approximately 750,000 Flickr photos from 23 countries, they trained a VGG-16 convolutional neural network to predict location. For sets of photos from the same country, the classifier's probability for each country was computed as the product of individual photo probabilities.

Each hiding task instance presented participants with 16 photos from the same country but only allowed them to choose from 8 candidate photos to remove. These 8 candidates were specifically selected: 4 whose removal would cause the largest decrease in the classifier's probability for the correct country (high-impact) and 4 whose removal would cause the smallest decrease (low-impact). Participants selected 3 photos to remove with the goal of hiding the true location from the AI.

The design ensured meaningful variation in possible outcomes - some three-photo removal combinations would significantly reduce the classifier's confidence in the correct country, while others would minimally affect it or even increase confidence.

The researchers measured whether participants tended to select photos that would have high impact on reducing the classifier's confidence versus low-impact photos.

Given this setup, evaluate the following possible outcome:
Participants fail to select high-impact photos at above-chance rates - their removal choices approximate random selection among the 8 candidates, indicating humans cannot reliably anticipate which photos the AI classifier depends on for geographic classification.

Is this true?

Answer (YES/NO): YES